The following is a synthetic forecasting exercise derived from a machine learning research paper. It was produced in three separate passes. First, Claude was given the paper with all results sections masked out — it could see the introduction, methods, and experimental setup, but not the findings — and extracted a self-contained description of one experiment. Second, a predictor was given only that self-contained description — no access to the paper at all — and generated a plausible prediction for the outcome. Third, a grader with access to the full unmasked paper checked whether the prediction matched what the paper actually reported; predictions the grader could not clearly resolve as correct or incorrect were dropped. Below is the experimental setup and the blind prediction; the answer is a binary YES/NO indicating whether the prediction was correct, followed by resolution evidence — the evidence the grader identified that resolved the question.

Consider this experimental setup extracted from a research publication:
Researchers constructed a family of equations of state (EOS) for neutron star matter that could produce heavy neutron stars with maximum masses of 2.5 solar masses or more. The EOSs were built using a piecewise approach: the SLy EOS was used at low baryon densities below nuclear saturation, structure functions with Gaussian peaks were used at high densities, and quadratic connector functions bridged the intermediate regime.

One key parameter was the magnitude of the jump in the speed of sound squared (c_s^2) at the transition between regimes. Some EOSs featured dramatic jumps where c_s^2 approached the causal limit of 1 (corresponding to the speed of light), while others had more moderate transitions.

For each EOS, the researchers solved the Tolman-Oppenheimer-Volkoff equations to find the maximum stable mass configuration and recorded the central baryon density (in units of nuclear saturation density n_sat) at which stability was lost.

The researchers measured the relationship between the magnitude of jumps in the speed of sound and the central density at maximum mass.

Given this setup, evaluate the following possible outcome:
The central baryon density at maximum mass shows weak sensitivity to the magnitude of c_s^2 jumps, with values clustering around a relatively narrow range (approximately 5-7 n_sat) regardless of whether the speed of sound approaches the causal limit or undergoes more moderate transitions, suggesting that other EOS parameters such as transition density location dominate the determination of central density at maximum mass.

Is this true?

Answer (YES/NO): NO